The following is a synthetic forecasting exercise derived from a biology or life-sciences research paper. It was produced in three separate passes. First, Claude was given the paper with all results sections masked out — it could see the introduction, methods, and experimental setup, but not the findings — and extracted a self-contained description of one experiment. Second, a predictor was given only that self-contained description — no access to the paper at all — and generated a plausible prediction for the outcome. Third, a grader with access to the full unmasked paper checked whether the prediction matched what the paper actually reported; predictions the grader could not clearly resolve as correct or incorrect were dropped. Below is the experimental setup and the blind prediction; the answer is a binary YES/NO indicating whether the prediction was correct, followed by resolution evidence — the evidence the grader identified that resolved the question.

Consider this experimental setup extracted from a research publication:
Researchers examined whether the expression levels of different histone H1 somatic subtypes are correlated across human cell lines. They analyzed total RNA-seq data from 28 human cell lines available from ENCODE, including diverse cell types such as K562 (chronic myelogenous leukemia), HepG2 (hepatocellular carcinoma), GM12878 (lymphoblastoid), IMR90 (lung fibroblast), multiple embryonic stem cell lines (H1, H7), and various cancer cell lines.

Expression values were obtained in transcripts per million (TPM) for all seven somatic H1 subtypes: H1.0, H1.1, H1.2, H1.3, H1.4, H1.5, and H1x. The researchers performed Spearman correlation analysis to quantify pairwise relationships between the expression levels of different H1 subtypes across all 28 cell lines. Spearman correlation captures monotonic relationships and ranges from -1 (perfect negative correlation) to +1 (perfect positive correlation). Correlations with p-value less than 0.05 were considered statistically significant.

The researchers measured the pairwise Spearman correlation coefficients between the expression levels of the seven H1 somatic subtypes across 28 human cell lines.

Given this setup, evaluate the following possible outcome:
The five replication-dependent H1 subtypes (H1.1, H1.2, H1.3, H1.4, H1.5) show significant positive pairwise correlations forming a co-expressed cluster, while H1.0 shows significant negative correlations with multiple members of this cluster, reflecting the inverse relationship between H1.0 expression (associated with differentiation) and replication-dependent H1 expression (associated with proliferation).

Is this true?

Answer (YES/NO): NO